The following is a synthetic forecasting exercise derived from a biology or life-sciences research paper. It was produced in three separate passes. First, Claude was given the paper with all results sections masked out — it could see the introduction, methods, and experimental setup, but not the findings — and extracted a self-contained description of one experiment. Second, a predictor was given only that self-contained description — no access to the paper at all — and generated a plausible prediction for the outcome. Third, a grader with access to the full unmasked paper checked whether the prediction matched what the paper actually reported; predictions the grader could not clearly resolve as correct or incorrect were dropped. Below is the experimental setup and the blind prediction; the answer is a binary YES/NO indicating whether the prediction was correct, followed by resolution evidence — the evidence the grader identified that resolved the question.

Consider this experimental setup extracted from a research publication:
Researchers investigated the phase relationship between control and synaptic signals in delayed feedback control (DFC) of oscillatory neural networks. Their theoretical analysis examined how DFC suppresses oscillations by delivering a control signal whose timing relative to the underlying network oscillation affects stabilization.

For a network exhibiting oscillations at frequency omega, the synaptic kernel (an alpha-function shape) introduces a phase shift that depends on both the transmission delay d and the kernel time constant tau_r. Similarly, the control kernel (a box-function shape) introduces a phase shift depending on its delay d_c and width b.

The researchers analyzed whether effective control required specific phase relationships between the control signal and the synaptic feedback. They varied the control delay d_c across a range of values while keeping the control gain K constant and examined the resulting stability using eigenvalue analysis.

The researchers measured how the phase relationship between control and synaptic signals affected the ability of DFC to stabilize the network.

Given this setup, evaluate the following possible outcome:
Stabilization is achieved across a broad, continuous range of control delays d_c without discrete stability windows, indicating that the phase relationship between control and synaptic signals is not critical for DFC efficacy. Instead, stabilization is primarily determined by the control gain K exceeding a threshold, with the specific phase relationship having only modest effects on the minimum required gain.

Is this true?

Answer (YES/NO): NO